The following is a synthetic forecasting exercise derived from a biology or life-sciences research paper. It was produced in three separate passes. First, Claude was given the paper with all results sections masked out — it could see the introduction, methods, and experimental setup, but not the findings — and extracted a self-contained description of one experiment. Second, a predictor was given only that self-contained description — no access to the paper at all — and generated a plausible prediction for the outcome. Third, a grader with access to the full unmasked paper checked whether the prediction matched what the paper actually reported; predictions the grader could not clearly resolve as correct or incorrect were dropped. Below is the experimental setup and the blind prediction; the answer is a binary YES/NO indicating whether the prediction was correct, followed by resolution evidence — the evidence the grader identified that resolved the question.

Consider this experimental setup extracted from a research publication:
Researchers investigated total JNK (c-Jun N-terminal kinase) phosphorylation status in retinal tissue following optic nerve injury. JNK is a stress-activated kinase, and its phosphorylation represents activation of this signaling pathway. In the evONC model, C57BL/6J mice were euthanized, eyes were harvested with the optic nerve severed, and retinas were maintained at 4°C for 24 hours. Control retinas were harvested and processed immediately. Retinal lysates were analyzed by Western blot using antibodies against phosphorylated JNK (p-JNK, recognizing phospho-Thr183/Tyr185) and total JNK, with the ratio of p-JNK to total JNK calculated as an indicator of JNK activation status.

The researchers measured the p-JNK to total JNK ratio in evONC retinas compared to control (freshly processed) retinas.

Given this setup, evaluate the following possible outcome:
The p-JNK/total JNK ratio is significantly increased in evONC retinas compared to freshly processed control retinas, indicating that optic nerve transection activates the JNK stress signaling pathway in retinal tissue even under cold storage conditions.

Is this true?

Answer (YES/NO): YES